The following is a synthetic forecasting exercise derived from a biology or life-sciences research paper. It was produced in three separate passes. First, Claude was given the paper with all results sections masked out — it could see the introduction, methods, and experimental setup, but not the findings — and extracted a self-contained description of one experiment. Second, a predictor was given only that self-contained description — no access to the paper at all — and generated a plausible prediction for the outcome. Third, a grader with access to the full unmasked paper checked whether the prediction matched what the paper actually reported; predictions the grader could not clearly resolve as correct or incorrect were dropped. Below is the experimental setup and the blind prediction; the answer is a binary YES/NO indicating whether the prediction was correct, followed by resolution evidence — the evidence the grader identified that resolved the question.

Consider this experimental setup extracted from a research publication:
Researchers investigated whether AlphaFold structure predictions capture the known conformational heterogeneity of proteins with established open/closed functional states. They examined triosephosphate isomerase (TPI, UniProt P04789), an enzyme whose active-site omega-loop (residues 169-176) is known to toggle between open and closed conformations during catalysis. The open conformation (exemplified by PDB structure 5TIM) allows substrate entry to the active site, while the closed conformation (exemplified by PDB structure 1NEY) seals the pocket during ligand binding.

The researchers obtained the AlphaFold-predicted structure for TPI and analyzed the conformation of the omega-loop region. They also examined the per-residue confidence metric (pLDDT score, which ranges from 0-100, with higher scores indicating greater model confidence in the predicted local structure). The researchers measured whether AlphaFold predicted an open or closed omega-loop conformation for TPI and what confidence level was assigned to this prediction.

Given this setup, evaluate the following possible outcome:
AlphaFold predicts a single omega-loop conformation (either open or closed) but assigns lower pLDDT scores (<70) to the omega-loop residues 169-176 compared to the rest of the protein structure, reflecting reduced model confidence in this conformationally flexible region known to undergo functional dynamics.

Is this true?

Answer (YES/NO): NO